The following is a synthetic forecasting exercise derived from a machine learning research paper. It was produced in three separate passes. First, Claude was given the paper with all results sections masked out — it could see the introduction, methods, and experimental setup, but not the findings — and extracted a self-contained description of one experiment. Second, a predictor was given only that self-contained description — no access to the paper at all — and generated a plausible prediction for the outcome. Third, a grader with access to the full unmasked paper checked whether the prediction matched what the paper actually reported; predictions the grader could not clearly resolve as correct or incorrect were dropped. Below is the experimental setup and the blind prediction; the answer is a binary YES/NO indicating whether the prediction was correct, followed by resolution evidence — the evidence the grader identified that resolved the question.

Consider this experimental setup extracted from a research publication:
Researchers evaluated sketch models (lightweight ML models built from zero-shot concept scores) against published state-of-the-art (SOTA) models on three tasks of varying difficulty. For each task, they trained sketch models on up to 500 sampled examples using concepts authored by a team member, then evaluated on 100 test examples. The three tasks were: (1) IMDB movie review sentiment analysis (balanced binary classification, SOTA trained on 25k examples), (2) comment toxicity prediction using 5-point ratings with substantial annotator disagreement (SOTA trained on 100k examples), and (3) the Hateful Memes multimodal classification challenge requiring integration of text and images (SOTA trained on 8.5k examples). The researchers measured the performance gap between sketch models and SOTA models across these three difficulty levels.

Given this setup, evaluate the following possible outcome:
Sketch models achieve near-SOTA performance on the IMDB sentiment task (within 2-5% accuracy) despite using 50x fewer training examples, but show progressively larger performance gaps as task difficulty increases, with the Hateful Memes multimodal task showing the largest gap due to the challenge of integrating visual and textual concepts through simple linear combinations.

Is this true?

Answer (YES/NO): NO